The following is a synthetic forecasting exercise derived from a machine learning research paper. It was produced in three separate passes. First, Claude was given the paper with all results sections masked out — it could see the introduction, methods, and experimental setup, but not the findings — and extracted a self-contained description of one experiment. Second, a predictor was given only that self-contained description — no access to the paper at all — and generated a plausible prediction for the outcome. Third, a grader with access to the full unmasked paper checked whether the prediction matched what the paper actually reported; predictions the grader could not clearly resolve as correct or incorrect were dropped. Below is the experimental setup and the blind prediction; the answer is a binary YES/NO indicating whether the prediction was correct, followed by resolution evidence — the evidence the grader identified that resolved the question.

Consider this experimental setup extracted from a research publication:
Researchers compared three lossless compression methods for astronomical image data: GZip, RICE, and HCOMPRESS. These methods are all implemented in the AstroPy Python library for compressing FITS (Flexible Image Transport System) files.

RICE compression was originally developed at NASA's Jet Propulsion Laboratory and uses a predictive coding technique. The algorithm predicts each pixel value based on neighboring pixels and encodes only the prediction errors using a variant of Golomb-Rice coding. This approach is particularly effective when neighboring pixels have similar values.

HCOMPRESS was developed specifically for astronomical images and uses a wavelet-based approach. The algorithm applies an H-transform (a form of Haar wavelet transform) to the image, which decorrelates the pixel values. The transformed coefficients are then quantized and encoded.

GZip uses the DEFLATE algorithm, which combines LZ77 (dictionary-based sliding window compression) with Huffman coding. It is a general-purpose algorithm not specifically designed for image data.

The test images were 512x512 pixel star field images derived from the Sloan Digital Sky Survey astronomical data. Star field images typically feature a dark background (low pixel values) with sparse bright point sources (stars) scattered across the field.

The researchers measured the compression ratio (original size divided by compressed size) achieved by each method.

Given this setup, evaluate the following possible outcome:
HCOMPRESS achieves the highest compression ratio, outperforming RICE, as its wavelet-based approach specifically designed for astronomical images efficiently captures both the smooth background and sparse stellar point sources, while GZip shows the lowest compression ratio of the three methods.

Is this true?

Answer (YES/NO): YES